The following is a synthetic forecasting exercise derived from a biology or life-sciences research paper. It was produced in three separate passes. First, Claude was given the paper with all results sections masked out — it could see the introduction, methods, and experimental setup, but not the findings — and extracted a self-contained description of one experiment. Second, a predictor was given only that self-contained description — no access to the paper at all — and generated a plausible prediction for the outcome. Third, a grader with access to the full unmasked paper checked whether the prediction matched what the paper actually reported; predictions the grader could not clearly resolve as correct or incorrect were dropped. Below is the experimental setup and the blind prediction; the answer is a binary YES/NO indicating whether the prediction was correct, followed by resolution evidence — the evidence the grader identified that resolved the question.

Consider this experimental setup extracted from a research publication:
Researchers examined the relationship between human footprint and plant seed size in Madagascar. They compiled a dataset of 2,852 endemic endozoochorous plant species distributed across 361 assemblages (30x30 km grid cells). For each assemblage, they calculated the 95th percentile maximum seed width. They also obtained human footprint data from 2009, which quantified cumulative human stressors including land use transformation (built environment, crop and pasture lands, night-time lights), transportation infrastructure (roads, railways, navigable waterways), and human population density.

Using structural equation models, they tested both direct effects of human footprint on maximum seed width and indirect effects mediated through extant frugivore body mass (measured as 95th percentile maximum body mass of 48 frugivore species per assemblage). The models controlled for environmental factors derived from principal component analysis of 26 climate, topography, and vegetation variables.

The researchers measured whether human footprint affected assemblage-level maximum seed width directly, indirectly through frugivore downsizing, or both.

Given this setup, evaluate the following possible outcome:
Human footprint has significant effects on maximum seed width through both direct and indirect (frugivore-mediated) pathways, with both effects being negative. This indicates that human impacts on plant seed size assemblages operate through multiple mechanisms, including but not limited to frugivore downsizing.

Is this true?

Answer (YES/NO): YES